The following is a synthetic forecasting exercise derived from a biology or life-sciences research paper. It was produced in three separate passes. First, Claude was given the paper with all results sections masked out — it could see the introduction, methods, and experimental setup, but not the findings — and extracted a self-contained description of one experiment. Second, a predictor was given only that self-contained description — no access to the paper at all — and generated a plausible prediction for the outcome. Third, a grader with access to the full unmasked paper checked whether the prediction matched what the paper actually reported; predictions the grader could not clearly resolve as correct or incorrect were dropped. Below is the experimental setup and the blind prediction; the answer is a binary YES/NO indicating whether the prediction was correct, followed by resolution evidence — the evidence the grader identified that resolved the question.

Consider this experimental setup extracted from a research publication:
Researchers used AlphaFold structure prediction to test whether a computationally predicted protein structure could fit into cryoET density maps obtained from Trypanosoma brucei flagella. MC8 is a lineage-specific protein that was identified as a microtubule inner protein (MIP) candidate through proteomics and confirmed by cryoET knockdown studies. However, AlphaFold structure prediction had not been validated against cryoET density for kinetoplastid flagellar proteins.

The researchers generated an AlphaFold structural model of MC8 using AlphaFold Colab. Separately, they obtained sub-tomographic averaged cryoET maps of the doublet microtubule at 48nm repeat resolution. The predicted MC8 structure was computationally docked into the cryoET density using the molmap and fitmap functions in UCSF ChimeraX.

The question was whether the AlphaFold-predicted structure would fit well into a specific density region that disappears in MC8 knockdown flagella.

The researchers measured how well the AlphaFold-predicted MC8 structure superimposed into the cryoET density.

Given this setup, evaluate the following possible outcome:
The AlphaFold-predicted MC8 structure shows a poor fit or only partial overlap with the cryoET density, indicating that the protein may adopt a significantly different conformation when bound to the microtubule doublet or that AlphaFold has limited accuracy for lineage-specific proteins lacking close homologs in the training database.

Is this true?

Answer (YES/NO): NO